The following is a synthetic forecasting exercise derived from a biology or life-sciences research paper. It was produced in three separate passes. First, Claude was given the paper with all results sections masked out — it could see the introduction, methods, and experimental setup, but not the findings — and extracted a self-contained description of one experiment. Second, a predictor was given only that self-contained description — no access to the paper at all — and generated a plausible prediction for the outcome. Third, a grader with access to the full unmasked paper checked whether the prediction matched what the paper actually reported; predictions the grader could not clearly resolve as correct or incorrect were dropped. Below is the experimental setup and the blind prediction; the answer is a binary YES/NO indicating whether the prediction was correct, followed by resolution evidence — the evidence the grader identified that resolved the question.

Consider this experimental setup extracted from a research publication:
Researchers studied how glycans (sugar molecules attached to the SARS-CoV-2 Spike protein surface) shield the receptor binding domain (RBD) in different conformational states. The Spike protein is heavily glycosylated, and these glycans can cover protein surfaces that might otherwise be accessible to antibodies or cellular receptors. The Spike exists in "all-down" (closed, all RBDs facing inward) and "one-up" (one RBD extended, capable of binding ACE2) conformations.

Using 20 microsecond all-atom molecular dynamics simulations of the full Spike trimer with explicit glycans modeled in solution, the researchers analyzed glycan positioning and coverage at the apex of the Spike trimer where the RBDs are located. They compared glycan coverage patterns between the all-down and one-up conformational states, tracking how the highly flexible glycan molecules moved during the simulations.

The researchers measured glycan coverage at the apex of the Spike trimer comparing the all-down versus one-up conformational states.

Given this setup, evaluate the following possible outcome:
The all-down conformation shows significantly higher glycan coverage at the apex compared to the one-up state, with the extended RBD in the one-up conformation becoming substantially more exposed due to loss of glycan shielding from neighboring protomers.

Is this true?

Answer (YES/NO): YES